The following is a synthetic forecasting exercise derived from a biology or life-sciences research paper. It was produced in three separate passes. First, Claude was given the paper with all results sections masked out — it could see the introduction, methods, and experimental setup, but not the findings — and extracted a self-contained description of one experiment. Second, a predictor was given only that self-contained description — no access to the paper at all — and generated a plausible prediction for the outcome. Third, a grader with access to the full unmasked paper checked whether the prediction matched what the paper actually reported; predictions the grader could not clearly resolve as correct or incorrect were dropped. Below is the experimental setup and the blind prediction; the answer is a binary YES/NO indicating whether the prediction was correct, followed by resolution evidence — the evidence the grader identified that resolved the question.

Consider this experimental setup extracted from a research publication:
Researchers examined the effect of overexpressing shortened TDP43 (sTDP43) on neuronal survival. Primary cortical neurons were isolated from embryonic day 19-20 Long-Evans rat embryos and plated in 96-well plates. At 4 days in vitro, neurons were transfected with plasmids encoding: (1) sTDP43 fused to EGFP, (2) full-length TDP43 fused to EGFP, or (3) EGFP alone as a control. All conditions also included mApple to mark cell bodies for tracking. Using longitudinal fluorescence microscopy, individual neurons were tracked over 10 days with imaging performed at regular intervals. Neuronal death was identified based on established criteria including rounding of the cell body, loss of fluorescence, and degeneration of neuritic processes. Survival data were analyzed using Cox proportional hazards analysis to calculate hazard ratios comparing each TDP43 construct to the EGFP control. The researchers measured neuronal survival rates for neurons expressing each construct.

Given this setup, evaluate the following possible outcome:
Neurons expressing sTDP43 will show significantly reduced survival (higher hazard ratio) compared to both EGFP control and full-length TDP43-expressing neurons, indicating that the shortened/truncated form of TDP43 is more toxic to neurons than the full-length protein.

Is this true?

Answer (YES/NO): NO